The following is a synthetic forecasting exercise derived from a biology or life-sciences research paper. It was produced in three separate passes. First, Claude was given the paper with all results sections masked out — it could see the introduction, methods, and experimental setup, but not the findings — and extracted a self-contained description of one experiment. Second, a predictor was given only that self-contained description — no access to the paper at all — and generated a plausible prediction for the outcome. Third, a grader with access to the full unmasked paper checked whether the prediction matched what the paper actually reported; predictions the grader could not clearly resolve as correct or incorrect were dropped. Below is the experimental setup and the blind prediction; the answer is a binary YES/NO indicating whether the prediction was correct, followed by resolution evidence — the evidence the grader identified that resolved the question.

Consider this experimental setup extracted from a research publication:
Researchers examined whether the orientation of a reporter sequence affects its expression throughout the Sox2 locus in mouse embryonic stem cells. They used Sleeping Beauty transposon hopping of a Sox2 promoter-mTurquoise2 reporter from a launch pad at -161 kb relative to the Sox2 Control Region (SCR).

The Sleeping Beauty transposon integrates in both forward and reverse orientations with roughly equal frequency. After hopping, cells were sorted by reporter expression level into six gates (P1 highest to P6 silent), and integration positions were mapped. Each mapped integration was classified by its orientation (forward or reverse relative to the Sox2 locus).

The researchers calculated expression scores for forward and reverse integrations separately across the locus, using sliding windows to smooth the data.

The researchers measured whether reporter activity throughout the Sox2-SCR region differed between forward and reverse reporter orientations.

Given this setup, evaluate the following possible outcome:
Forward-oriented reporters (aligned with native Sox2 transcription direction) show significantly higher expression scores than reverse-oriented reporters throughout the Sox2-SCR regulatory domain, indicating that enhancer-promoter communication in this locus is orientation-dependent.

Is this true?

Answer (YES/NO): NO